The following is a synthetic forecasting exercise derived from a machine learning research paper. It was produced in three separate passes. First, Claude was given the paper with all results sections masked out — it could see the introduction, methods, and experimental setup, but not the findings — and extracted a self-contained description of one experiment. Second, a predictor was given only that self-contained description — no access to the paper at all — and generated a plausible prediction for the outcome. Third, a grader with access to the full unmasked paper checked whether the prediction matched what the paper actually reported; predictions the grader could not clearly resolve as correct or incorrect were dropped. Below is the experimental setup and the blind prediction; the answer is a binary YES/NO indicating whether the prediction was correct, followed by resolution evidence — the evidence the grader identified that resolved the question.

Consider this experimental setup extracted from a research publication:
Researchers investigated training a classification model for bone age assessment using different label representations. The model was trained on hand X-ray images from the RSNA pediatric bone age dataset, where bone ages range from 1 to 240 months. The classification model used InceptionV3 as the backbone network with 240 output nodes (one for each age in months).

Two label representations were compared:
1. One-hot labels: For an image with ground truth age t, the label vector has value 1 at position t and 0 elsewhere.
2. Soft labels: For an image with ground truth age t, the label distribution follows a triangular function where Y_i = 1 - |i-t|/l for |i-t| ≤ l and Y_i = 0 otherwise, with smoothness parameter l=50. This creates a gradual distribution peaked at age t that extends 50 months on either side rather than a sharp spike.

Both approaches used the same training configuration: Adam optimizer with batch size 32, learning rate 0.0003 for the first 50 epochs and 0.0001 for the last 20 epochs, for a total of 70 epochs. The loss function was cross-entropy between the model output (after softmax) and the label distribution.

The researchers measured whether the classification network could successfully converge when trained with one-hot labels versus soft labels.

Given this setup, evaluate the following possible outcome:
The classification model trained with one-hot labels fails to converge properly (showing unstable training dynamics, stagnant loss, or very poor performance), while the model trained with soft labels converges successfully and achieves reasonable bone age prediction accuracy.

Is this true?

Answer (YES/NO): YES